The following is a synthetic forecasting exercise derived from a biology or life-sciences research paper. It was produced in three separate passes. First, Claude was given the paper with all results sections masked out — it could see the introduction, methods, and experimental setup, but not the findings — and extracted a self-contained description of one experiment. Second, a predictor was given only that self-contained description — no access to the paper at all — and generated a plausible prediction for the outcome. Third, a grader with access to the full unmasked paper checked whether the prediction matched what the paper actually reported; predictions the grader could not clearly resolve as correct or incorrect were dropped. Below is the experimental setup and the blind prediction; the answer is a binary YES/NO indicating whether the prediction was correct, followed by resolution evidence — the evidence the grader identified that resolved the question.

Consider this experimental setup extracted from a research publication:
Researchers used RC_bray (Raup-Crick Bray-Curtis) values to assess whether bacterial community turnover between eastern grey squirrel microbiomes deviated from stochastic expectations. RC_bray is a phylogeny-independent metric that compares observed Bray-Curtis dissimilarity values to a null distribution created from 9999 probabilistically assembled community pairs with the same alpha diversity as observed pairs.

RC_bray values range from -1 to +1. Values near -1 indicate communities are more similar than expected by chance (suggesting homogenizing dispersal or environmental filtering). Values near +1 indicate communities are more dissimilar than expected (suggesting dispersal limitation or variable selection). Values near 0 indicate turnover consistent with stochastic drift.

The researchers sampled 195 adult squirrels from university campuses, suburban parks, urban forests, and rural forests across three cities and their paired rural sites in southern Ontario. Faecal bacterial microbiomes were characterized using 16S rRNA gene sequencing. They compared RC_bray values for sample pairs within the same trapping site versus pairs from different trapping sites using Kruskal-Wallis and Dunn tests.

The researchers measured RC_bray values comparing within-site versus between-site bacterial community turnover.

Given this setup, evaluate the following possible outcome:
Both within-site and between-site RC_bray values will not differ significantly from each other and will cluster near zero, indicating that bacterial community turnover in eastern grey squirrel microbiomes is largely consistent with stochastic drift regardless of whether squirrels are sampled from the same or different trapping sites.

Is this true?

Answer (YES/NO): NO